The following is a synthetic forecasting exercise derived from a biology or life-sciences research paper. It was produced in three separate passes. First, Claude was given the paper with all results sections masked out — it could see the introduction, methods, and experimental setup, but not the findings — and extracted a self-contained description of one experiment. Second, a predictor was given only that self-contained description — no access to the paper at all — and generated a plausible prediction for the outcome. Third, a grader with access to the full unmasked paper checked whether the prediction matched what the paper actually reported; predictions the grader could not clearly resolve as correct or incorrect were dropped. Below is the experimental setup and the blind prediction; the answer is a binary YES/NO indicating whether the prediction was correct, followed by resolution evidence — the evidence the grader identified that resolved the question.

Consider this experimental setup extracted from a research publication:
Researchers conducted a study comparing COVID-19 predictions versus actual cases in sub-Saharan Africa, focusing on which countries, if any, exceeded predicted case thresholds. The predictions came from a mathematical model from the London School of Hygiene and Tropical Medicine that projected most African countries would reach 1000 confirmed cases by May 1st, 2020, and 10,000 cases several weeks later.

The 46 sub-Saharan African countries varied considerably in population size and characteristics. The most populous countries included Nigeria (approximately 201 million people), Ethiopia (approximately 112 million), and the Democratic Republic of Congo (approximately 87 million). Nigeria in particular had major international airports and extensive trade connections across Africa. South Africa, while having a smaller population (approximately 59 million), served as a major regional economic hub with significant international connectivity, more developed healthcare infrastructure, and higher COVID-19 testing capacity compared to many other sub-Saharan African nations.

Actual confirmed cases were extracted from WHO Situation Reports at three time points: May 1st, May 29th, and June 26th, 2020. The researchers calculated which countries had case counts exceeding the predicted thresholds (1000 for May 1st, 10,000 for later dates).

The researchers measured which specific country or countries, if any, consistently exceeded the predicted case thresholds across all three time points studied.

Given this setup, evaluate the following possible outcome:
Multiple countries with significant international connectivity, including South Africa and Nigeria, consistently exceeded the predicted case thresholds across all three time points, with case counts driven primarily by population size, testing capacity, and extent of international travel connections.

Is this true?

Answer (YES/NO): NO